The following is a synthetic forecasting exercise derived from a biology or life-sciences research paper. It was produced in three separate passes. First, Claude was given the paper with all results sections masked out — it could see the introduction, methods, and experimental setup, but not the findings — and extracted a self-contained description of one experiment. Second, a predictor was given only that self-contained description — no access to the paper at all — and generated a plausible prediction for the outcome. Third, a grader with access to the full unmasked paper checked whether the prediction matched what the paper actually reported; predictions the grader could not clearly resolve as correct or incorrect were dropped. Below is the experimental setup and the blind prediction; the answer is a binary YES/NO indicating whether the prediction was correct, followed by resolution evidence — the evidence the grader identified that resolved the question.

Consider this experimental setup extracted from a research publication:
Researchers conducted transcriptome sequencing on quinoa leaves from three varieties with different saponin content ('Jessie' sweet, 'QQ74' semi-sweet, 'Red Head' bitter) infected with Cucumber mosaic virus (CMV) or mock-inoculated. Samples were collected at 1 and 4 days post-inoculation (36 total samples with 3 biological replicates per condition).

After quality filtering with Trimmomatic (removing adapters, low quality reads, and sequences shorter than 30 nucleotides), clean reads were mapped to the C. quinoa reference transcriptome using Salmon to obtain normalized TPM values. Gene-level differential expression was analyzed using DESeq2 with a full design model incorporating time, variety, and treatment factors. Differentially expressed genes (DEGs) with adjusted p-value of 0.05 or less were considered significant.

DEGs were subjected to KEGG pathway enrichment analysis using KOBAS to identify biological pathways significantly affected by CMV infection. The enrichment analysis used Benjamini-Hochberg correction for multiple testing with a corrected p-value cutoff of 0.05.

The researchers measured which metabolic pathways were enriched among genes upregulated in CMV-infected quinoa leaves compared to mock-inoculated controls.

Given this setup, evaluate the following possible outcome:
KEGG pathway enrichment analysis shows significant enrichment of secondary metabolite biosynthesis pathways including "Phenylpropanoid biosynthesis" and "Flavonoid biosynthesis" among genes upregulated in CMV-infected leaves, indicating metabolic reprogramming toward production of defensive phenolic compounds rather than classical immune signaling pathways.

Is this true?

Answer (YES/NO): NO